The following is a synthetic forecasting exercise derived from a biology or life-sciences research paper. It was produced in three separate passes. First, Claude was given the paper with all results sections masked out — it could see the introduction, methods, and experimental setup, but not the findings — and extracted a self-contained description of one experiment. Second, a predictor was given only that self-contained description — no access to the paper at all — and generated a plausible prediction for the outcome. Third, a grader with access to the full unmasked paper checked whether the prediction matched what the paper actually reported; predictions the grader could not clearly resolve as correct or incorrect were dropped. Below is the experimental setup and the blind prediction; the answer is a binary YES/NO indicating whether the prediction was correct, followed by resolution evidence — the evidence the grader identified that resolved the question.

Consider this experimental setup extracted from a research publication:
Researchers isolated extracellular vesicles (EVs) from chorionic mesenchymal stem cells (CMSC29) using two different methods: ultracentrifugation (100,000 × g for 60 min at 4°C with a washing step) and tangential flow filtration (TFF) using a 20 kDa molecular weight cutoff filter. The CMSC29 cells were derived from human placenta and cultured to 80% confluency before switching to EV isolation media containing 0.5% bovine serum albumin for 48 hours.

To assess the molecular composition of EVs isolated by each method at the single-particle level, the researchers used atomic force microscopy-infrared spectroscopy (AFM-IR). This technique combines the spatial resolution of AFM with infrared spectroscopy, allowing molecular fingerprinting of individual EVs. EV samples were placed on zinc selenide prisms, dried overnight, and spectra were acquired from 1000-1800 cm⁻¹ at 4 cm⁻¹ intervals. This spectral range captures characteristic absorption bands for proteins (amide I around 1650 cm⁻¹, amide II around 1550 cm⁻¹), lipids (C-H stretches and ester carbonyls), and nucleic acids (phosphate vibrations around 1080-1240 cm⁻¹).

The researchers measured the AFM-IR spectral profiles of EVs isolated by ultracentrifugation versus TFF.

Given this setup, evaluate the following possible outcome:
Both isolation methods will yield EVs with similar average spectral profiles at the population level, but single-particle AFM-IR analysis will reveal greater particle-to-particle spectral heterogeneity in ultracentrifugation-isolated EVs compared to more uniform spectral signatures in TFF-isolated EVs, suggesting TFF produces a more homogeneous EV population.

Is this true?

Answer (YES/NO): NO